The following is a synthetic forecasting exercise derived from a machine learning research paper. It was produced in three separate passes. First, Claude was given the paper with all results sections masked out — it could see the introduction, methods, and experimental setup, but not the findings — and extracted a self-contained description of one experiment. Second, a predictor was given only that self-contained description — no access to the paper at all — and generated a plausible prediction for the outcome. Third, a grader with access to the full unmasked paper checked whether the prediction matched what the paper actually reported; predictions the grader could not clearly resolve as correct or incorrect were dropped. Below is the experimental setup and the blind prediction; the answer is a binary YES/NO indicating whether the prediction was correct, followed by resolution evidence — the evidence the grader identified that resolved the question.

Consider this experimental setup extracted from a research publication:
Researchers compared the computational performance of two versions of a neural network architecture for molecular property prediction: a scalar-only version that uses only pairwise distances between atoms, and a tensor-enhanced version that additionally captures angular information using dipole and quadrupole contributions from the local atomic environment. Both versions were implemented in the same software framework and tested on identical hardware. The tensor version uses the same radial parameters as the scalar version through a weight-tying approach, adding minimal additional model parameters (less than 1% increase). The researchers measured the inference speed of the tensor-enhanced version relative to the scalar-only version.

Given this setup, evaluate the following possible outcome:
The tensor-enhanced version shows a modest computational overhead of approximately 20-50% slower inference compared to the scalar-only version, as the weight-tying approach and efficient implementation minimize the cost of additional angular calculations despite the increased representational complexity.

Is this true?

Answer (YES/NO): NO